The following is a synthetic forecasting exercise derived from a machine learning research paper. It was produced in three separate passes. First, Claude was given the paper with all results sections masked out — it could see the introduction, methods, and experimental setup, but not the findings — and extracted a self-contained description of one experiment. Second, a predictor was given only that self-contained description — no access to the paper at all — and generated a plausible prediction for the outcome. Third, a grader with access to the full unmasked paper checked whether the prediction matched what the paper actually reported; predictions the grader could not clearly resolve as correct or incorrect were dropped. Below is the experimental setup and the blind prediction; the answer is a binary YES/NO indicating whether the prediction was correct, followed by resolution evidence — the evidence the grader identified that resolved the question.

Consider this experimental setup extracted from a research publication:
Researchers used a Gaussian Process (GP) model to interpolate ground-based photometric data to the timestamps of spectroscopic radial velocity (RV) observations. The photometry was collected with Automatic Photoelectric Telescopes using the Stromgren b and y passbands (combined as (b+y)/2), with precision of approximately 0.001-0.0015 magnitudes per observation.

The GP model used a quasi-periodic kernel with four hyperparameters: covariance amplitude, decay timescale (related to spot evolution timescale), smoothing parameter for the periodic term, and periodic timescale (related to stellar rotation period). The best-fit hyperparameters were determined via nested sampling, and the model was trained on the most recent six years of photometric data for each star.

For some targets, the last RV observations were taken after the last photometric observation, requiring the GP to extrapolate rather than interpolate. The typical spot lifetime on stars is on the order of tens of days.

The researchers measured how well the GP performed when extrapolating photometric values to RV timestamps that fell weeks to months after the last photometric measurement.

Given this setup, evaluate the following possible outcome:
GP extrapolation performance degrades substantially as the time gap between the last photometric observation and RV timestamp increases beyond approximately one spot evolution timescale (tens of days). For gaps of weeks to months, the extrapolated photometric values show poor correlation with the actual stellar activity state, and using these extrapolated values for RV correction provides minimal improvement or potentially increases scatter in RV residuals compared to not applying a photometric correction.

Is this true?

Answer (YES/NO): YES